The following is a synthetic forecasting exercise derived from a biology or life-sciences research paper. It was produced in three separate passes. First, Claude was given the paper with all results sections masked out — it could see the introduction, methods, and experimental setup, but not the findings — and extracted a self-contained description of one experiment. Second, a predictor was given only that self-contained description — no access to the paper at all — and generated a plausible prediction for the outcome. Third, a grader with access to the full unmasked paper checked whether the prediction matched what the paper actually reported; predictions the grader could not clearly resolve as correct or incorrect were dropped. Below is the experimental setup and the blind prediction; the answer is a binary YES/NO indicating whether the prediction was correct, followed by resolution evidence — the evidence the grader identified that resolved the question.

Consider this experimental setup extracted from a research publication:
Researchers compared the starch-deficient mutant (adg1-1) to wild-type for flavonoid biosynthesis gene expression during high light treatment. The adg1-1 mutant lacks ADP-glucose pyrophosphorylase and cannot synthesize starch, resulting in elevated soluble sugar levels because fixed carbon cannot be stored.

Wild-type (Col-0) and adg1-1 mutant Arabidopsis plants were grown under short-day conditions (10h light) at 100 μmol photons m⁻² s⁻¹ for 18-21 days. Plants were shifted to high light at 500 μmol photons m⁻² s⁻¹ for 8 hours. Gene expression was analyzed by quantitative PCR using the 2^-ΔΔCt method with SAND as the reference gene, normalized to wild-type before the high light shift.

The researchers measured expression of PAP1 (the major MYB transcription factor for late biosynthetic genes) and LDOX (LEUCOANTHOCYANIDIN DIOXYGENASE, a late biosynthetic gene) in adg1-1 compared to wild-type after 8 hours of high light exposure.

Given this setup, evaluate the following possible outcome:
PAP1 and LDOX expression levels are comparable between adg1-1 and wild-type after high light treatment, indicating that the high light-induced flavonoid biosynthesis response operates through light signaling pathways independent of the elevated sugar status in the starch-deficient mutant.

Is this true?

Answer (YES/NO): NO